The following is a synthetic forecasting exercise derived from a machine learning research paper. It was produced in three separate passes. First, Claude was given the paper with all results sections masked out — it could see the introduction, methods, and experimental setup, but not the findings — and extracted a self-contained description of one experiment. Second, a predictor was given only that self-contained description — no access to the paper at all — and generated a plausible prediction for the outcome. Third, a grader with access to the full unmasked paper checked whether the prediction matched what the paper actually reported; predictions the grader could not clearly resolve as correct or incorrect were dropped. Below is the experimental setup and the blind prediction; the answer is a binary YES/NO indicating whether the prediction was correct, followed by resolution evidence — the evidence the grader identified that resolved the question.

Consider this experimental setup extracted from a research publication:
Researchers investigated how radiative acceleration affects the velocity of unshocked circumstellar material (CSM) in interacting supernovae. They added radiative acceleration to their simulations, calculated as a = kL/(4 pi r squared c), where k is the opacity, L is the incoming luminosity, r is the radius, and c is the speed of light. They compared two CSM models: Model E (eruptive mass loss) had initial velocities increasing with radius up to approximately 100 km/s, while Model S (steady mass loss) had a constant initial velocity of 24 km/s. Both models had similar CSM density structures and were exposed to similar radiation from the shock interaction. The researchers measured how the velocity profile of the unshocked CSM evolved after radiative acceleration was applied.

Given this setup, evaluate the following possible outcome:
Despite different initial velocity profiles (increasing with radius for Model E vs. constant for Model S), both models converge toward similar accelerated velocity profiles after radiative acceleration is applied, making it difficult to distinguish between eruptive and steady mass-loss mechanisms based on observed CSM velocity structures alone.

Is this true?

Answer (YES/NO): NO